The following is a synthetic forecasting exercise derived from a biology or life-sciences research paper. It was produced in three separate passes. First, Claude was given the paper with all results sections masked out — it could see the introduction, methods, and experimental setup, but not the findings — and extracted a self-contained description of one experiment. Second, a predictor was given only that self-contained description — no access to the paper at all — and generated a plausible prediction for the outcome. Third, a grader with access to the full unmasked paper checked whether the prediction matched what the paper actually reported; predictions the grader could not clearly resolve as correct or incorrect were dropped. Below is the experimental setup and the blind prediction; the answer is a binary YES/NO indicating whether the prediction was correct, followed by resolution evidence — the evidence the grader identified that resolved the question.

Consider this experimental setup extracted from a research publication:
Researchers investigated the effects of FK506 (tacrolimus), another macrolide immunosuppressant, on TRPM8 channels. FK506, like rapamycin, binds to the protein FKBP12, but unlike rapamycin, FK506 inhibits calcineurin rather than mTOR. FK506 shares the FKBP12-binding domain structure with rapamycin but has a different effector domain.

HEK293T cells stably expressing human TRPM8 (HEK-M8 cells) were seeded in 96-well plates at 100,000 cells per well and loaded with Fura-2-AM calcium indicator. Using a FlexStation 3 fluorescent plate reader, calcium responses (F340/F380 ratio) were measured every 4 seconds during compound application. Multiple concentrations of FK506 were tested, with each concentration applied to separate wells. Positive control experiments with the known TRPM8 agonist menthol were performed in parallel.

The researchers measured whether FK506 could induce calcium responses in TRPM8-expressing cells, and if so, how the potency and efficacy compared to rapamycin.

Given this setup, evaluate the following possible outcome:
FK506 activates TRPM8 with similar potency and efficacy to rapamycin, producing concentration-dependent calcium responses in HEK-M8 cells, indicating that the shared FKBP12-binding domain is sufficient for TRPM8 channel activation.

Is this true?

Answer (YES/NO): NO